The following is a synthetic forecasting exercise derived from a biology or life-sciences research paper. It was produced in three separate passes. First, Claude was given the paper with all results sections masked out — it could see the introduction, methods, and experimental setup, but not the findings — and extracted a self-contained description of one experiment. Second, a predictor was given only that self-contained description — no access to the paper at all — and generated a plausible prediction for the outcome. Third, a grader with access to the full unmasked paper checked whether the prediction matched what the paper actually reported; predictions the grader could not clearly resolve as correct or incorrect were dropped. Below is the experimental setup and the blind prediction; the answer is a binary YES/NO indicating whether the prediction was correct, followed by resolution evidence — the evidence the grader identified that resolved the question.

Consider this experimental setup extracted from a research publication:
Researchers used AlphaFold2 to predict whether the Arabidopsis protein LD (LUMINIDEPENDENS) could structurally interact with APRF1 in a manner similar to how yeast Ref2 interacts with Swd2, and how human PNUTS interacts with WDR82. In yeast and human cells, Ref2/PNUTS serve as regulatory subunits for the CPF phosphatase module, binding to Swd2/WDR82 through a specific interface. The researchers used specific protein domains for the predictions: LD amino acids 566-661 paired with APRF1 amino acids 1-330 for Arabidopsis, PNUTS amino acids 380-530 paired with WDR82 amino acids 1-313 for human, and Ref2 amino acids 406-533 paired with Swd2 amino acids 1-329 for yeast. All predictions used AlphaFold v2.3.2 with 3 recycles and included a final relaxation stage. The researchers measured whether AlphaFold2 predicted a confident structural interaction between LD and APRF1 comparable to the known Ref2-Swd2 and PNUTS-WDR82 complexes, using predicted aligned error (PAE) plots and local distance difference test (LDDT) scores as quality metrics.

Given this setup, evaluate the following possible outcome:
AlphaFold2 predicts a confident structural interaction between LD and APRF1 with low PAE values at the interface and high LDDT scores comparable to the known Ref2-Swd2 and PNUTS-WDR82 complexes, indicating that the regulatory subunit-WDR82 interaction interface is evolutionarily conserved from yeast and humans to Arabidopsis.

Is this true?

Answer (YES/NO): YES